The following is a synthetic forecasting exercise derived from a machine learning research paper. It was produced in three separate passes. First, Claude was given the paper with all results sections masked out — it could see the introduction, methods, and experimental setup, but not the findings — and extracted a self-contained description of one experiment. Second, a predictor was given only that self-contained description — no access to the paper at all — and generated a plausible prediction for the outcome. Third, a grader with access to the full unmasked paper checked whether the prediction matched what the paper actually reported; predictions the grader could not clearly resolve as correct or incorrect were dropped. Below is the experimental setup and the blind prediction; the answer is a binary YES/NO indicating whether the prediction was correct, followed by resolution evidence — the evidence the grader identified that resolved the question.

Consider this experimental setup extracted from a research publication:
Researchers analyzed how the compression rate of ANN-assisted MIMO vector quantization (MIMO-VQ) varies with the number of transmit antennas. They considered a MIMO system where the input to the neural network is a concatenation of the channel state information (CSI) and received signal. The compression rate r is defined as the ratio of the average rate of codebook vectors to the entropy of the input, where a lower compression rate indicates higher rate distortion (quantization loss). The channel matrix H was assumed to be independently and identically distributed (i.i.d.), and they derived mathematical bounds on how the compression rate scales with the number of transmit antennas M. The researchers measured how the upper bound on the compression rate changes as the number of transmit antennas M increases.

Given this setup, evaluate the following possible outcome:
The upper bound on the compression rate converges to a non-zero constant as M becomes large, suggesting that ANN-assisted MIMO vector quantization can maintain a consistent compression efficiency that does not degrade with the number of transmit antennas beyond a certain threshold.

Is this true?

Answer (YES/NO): NO